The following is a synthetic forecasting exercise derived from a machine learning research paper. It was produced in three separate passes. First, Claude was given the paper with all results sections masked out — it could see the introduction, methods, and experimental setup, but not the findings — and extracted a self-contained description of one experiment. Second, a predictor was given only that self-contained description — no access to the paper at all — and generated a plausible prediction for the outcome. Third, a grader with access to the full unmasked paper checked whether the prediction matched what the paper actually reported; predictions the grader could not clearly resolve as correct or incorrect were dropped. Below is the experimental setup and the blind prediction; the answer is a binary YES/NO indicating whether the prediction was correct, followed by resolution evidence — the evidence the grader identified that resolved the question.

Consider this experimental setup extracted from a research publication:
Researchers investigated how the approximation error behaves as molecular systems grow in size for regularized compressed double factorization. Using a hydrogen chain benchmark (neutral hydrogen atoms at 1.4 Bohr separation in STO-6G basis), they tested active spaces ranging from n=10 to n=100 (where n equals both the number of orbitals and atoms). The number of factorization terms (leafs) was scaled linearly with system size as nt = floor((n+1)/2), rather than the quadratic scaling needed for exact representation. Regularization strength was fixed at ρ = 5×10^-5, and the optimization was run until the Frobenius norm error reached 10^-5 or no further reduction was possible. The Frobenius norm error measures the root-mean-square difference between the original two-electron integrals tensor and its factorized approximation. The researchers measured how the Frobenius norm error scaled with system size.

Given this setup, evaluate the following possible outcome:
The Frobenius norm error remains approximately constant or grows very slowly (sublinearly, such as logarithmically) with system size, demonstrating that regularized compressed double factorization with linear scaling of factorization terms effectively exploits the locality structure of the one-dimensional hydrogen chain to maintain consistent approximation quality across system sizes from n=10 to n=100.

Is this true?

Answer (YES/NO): YES